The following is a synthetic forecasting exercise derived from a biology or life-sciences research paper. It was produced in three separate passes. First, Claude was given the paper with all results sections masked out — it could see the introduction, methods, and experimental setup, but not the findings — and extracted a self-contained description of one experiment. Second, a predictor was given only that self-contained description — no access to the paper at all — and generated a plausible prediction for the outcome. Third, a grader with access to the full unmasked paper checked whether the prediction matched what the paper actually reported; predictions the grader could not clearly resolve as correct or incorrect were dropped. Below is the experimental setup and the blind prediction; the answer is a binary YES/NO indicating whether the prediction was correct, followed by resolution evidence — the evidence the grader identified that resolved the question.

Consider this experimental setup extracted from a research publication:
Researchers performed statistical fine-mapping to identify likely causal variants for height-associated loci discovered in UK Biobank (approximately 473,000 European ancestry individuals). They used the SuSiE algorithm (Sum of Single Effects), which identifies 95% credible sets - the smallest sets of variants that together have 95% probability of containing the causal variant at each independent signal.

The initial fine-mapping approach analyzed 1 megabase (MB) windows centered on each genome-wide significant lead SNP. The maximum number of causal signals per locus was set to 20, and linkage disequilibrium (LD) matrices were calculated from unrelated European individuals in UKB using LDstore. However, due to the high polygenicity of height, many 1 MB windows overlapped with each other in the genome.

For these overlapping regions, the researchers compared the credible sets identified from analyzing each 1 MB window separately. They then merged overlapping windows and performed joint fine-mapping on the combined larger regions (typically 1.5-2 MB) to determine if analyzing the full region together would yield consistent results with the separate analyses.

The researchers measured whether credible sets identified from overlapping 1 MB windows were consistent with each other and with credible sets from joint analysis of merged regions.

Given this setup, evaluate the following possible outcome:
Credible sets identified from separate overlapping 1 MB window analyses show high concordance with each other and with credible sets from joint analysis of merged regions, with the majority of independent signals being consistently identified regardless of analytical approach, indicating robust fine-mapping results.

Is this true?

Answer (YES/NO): NO